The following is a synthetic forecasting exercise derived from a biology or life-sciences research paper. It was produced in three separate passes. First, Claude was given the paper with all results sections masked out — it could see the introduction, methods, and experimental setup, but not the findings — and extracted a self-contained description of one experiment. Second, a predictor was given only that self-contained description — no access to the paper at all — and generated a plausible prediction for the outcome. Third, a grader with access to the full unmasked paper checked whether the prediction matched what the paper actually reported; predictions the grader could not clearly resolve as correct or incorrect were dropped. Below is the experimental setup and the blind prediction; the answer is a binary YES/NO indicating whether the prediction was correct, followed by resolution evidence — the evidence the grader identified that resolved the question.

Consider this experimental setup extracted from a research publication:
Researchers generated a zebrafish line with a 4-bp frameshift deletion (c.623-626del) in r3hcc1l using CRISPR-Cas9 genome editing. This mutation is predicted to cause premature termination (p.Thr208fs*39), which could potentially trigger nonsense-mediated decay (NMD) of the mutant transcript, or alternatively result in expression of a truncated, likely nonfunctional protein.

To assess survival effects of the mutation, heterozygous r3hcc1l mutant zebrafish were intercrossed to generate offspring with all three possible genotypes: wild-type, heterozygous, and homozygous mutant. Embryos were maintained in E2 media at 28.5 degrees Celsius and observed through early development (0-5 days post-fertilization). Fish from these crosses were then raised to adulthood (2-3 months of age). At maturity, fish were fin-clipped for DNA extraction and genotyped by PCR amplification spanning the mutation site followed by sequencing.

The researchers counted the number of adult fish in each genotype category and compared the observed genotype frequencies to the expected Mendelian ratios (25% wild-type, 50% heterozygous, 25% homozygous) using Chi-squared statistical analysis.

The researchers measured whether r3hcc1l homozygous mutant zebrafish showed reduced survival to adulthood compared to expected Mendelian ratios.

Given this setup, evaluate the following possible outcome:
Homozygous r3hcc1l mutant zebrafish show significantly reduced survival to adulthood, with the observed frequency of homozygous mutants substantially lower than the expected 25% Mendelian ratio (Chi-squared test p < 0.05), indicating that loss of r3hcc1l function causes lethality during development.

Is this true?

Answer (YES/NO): NO